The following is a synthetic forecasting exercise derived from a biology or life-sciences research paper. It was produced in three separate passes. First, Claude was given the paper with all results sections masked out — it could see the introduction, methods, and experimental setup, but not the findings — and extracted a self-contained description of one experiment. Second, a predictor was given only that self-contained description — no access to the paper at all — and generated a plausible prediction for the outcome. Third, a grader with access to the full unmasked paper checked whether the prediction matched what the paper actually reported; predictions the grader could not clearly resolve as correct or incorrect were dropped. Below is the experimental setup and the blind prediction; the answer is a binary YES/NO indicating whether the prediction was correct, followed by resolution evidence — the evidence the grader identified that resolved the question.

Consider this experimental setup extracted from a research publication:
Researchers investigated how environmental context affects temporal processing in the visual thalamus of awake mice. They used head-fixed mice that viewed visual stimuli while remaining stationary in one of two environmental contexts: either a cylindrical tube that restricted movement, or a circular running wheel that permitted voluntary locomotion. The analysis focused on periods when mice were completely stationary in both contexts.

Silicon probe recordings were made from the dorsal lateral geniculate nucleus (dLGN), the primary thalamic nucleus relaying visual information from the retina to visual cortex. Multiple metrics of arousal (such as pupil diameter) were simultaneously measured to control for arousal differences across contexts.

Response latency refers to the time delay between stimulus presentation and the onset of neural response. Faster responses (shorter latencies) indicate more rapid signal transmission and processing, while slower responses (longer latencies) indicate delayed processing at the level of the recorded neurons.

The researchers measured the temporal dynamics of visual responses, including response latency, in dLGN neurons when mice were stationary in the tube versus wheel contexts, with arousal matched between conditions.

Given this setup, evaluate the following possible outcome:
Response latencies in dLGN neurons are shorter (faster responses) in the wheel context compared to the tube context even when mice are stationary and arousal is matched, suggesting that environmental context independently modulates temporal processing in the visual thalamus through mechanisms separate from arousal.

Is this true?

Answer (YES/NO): YES